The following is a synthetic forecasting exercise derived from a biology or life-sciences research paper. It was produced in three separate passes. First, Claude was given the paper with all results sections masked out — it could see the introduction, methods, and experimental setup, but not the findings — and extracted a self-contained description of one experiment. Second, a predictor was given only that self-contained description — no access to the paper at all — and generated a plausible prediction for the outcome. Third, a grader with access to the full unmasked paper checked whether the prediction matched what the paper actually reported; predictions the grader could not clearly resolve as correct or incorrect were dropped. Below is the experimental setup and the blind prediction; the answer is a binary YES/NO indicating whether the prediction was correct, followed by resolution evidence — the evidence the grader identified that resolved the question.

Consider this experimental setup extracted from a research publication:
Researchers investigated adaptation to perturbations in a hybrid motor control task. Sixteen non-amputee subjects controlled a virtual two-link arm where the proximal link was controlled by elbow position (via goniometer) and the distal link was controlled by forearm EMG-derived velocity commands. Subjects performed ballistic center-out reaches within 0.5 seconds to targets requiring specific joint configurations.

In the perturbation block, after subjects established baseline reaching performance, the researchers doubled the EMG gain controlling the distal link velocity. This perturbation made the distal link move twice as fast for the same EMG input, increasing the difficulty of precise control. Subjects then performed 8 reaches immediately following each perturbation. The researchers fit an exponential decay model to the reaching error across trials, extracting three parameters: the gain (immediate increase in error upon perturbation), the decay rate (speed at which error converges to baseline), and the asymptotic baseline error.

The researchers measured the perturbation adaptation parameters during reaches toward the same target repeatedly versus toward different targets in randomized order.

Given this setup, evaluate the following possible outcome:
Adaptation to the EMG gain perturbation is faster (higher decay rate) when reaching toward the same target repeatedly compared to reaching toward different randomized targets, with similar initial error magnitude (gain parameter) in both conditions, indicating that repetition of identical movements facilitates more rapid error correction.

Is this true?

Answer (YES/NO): NO